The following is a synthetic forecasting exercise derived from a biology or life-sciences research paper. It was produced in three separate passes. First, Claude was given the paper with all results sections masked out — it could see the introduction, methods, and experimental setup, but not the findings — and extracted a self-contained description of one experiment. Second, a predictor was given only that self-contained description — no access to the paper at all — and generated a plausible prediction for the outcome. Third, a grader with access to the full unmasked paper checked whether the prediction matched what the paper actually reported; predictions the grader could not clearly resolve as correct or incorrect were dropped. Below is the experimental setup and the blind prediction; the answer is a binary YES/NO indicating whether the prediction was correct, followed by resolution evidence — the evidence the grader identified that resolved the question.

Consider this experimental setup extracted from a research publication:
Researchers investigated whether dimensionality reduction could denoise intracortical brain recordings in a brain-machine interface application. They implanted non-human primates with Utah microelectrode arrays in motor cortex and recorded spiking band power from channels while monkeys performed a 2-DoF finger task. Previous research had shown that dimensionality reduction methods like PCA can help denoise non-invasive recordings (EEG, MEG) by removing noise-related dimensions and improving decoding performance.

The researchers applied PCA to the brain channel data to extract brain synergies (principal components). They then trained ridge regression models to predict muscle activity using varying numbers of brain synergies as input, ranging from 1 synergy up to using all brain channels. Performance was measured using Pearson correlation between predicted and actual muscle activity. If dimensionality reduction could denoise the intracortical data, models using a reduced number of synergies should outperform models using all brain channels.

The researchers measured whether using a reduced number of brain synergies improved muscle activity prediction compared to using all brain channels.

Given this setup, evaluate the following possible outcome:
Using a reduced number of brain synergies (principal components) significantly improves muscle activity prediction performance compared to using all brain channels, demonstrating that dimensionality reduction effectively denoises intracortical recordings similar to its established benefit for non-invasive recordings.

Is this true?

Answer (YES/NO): NO